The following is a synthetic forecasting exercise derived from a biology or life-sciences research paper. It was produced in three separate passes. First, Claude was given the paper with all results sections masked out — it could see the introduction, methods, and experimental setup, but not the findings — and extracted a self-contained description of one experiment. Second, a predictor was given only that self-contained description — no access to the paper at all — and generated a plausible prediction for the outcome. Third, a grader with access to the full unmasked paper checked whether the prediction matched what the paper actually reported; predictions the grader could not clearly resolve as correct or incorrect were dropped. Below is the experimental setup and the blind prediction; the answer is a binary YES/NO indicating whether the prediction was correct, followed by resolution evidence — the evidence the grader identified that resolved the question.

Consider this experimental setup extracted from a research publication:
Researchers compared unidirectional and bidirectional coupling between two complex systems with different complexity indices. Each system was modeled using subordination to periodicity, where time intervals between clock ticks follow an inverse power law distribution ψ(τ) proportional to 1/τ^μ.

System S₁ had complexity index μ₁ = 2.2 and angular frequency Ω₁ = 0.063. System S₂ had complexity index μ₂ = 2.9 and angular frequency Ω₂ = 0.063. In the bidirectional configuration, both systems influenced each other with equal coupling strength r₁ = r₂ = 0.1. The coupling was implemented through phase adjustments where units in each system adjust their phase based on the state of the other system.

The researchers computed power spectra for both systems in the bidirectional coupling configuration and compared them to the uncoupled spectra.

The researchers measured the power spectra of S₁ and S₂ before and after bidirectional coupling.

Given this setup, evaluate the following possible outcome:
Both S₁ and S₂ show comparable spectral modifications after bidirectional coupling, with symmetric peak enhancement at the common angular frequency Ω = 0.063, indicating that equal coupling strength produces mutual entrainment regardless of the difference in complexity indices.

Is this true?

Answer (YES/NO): NO